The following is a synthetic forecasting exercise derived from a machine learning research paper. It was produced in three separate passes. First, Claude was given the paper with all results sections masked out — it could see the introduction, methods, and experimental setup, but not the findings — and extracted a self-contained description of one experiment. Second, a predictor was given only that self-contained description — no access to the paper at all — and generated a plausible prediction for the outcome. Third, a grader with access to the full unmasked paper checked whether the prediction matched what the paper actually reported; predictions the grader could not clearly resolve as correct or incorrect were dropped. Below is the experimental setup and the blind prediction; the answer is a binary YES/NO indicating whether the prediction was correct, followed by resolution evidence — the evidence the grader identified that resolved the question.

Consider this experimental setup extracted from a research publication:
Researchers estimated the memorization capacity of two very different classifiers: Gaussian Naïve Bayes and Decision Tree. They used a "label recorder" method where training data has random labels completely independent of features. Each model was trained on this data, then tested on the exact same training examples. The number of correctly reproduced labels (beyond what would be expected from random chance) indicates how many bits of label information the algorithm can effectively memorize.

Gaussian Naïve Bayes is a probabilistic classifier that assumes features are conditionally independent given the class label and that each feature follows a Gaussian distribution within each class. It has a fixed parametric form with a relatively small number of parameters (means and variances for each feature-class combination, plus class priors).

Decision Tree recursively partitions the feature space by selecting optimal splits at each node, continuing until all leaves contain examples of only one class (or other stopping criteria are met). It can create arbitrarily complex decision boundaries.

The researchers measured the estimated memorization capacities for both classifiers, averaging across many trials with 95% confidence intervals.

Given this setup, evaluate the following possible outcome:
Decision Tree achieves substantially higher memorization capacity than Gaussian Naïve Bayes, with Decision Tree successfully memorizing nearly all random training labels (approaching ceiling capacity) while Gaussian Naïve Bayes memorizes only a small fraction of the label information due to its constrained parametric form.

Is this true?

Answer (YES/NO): YES